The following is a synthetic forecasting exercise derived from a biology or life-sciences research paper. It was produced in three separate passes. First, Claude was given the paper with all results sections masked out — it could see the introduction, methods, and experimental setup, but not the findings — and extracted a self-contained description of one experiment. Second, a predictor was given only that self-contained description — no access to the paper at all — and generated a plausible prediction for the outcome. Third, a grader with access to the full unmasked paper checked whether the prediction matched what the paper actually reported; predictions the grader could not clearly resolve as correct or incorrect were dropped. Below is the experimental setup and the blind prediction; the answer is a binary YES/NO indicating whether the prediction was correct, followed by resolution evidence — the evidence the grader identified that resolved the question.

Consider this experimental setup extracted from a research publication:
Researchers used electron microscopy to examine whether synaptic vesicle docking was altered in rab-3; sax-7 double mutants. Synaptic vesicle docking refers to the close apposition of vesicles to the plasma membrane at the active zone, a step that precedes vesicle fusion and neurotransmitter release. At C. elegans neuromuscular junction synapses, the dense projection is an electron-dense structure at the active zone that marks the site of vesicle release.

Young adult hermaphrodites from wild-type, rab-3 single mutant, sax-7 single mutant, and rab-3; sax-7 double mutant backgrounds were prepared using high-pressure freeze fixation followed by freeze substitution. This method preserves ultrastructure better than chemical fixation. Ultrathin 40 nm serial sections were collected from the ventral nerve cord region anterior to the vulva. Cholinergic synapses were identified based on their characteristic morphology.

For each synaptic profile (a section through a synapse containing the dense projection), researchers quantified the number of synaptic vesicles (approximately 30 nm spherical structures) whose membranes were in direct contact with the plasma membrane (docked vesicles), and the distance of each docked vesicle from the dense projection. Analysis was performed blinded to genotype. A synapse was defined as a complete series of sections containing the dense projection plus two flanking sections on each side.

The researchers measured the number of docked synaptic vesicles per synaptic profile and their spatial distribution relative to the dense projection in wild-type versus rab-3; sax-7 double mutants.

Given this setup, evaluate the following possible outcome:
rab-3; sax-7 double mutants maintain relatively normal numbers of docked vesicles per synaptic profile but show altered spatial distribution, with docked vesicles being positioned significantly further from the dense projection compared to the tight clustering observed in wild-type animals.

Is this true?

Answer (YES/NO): NO